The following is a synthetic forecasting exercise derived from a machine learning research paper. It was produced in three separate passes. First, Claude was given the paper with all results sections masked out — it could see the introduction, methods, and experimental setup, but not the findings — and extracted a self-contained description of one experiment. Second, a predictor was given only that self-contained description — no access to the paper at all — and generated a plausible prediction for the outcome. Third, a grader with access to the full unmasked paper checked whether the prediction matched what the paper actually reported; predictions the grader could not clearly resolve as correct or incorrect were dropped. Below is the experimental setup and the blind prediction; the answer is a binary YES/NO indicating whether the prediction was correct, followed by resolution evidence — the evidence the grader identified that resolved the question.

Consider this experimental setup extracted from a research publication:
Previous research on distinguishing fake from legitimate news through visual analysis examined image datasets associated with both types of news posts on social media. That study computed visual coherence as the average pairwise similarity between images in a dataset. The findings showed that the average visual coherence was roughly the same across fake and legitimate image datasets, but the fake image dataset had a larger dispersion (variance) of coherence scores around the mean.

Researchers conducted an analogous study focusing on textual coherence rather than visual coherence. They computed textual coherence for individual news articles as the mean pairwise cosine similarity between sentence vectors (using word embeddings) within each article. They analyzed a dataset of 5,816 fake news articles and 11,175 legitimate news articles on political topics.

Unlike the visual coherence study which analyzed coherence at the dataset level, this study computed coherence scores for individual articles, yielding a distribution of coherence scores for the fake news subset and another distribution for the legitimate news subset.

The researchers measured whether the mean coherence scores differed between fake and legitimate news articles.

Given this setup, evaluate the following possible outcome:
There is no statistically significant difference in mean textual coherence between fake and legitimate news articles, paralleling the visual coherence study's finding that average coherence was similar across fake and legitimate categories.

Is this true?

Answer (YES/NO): NO